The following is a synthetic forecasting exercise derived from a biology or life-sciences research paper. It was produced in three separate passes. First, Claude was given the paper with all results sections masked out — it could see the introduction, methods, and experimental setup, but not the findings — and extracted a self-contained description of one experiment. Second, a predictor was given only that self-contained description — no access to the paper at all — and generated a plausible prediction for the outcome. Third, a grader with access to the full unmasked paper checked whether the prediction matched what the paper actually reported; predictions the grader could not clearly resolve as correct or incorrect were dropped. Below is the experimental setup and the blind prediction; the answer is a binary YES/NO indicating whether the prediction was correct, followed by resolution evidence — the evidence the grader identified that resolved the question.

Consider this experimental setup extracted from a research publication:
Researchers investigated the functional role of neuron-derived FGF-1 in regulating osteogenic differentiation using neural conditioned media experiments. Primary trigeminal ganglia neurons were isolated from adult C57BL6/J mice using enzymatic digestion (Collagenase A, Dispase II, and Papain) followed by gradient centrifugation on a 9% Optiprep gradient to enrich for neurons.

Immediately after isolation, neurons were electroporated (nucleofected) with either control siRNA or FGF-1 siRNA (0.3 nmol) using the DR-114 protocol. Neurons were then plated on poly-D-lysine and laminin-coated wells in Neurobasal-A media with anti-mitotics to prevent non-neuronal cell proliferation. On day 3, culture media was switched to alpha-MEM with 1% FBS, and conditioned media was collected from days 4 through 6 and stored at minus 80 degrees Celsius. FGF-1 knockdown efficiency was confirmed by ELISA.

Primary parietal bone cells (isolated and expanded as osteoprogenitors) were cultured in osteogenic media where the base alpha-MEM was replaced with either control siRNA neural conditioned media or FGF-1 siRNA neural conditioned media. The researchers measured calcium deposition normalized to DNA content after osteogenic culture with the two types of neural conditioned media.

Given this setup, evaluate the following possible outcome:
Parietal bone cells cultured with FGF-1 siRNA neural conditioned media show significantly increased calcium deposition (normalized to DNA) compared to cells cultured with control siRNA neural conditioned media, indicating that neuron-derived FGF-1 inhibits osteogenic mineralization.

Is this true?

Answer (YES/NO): YES